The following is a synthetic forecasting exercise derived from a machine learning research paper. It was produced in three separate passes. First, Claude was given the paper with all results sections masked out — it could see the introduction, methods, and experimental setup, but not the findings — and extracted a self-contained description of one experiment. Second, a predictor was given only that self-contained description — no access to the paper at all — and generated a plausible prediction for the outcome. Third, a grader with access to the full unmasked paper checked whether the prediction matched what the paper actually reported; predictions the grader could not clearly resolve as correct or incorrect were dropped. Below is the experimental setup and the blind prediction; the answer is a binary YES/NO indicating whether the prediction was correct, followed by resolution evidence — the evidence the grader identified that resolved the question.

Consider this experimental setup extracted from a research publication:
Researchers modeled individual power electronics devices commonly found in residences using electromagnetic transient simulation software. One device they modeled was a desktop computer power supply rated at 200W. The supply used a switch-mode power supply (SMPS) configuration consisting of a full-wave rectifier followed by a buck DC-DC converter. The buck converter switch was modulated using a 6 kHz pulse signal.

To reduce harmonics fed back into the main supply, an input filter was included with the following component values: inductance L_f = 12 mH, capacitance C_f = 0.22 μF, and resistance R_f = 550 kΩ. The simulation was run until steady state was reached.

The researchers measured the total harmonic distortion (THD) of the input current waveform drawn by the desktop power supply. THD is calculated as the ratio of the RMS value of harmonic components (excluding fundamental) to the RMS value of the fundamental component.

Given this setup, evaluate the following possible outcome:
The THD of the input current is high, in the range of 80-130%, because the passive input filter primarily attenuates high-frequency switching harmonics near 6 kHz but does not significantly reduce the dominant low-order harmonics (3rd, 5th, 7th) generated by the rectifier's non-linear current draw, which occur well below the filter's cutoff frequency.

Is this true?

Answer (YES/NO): NO